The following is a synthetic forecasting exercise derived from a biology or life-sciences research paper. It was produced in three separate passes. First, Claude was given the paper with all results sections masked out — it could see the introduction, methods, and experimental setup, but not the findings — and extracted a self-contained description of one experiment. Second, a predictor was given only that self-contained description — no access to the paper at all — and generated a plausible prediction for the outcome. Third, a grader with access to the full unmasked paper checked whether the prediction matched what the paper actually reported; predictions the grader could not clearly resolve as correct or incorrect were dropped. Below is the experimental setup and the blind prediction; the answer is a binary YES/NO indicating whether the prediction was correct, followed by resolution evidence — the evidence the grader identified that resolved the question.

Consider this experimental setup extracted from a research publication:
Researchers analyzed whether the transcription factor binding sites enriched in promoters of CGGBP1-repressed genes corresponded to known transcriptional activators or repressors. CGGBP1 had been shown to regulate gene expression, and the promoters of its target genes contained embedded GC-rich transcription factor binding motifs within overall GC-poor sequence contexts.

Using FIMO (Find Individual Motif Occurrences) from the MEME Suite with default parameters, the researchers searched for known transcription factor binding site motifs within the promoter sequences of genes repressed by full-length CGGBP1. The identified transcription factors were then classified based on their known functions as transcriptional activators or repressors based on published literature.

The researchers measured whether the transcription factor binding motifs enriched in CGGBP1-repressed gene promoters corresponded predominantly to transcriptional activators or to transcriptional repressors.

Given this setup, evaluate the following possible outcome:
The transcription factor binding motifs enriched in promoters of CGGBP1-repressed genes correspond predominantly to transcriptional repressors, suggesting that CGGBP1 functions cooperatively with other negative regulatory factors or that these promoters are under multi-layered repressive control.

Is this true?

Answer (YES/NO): YES